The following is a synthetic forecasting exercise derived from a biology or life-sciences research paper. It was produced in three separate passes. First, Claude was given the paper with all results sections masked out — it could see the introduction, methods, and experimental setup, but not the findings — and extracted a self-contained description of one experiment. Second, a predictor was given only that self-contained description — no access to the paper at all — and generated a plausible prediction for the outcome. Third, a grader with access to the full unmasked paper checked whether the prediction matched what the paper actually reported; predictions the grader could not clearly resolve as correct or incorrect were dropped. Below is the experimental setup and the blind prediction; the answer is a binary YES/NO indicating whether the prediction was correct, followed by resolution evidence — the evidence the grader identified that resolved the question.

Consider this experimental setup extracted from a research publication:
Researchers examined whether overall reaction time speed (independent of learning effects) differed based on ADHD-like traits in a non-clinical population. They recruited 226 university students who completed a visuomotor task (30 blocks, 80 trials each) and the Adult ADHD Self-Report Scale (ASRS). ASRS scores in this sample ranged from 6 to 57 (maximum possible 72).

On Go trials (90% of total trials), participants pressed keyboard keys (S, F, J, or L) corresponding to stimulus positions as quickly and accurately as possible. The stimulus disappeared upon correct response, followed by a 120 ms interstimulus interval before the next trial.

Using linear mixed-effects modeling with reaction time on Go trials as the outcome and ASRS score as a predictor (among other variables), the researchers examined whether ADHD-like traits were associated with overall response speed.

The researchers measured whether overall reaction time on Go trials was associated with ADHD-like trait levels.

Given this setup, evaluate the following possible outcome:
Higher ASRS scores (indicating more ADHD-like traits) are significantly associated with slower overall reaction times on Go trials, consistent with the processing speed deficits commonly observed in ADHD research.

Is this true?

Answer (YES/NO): NO